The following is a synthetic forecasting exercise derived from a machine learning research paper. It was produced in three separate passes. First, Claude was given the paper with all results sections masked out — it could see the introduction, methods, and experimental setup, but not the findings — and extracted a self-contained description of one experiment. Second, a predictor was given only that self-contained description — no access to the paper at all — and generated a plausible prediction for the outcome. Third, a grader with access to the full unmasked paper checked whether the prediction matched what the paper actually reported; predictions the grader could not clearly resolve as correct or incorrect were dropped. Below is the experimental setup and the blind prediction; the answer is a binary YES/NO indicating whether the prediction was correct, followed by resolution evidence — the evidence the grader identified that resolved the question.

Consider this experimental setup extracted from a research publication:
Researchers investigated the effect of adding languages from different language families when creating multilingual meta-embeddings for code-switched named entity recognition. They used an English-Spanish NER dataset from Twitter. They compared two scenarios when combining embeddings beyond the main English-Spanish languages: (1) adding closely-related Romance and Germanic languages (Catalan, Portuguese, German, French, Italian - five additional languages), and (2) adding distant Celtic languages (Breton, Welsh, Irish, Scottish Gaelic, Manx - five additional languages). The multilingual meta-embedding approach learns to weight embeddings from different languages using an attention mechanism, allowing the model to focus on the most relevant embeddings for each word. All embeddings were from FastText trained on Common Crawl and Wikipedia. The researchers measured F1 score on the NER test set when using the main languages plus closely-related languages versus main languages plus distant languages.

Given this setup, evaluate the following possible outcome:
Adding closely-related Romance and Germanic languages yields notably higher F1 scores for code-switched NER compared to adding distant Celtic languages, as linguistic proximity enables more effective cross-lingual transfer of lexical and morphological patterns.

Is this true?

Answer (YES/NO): NO